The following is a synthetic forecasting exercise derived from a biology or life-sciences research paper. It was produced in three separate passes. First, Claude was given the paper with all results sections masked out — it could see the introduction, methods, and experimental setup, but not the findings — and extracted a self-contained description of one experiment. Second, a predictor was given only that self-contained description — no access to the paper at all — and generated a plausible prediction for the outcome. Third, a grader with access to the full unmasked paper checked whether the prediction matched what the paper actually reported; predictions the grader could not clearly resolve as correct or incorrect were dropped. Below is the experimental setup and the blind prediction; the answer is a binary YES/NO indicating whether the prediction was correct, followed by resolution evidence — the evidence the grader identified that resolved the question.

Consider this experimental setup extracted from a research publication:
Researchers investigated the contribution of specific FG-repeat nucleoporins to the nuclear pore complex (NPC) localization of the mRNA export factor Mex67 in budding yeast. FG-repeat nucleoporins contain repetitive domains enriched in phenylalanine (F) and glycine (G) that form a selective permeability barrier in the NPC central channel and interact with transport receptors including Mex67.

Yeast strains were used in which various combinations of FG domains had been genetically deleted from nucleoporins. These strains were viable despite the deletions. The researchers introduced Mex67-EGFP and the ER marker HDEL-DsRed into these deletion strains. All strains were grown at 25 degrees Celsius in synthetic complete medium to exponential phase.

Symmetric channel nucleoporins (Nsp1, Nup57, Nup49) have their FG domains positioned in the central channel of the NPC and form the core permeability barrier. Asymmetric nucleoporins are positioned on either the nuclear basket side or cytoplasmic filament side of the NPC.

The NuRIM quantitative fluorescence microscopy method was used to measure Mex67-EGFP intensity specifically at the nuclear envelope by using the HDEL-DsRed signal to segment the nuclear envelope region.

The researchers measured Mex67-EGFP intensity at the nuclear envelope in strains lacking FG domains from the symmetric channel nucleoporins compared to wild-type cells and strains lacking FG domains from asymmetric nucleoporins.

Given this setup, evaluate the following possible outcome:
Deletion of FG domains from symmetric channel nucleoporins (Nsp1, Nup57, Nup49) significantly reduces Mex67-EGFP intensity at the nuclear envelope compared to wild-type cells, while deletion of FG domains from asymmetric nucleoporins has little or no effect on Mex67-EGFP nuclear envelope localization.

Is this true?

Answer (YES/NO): NO